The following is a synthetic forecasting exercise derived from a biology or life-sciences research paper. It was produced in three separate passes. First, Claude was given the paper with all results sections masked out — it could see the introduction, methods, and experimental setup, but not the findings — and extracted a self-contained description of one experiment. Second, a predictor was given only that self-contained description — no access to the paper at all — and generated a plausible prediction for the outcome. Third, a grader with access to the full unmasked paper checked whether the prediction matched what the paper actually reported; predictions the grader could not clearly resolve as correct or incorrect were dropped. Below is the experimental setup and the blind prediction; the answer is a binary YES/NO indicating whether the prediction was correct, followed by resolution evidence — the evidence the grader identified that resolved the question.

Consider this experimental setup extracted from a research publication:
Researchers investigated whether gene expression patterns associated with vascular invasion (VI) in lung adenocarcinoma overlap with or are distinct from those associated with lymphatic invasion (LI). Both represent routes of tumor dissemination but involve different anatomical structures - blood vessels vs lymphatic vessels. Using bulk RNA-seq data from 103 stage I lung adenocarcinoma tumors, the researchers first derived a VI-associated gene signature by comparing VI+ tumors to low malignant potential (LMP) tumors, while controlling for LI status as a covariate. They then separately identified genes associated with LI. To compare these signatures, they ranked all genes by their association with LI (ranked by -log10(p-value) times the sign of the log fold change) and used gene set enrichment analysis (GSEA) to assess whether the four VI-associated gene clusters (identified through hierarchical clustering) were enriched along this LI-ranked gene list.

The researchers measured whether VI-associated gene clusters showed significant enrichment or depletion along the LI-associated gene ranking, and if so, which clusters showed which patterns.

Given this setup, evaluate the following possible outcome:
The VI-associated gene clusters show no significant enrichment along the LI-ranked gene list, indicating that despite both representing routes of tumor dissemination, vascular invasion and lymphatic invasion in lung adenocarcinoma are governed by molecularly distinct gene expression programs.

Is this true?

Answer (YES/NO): NO